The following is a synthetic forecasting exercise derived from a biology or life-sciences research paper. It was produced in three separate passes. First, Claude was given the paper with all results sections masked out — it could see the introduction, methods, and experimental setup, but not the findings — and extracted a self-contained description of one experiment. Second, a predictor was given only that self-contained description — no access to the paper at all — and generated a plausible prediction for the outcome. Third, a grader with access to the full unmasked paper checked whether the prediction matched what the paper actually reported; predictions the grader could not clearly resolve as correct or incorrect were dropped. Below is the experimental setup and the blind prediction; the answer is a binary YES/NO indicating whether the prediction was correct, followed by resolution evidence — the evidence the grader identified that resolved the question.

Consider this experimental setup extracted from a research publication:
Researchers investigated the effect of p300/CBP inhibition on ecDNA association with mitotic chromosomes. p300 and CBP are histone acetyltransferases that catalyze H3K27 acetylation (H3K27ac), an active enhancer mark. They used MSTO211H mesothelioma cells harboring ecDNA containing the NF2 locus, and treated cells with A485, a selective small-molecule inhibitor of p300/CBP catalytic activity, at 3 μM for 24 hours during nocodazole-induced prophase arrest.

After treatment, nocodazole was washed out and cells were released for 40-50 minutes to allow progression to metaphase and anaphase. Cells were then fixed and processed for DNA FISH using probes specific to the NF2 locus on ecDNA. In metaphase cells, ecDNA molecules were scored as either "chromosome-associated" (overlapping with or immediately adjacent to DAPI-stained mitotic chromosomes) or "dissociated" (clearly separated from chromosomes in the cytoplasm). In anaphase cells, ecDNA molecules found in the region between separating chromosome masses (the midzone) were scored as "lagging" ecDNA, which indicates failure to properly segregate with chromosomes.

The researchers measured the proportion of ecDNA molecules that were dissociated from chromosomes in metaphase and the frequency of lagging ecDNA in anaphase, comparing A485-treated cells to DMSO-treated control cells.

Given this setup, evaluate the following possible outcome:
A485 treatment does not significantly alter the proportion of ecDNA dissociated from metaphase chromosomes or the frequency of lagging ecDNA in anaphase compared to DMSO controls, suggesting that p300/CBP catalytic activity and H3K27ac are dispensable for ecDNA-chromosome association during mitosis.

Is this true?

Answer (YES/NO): NO